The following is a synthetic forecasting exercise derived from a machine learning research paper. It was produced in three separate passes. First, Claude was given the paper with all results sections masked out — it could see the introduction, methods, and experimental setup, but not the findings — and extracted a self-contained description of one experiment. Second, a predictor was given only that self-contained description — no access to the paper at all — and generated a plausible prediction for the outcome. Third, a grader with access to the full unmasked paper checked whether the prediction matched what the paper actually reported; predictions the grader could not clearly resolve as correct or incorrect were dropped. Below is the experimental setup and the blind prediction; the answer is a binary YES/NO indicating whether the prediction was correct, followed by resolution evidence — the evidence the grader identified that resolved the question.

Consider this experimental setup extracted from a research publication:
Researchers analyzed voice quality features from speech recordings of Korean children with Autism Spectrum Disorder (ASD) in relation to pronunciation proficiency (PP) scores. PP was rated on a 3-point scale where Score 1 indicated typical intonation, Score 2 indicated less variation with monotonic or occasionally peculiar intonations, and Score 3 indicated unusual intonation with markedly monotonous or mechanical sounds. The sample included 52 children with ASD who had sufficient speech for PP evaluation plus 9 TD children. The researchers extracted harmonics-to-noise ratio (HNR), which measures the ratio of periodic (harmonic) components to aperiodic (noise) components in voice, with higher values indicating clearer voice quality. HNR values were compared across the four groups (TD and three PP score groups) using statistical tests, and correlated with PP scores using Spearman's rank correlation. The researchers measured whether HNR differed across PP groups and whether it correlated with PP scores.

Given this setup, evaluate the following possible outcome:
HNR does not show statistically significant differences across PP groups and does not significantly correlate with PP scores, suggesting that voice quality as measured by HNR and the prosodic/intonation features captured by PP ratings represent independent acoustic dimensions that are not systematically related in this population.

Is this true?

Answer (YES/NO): NO